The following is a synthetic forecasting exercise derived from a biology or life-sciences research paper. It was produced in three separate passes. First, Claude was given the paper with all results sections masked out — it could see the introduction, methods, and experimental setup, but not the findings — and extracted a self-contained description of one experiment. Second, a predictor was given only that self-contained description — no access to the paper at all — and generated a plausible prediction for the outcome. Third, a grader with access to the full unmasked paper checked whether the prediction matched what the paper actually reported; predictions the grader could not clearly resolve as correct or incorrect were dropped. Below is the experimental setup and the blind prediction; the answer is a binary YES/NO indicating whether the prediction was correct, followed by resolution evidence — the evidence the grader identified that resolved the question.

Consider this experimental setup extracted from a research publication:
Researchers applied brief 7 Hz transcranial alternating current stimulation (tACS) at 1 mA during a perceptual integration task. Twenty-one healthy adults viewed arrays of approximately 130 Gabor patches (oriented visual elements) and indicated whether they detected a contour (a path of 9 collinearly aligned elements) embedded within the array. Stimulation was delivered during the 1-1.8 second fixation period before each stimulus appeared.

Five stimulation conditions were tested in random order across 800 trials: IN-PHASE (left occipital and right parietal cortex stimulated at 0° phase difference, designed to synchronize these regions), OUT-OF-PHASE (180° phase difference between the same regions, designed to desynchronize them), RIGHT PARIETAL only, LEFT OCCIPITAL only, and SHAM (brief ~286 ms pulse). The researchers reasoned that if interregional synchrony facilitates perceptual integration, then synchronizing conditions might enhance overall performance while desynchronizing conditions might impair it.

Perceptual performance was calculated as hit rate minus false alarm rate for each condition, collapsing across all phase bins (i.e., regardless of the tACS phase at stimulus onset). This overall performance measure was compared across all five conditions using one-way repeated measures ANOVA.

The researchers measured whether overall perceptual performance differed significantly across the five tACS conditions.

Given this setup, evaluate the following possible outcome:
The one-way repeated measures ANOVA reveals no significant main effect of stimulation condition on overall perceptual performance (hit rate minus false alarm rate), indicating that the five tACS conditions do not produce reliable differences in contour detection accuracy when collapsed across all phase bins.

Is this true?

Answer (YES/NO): NO